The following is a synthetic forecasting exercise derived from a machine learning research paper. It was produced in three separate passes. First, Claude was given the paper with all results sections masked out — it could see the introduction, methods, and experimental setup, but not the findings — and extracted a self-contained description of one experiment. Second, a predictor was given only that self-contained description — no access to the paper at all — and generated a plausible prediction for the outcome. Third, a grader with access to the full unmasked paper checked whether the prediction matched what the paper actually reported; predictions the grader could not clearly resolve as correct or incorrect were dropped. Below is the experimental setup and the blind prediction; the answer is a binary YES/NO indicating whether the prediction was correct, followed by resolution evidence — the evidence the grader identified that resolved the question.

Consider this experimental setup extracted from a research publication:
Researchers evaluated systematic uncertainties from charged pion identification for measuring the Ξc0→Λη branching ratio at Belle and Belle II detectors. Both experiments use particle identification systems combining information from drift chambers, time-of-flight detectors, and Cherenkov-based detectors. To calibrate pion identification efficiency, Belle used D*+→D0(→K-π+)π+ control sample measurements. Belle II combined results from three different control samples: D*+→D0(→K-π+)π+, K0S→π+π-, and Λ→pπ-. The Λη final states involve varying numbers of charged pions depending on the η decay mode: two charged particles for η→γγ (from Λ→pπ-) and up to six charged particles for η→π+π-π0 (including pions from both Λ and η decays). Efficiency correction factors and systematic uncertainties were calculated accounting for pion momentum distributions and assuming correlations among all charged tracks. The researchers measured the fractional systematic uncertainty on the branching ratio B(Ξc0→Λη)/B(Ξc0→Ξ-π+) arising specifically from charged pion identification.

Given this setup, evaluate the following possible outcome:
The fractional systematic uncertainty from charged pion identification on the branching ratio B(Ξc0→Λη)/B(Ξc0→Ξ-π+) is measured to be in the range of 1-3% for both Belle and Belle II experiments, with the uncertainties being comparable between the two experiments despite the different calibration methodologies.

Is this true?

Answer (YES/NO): NO